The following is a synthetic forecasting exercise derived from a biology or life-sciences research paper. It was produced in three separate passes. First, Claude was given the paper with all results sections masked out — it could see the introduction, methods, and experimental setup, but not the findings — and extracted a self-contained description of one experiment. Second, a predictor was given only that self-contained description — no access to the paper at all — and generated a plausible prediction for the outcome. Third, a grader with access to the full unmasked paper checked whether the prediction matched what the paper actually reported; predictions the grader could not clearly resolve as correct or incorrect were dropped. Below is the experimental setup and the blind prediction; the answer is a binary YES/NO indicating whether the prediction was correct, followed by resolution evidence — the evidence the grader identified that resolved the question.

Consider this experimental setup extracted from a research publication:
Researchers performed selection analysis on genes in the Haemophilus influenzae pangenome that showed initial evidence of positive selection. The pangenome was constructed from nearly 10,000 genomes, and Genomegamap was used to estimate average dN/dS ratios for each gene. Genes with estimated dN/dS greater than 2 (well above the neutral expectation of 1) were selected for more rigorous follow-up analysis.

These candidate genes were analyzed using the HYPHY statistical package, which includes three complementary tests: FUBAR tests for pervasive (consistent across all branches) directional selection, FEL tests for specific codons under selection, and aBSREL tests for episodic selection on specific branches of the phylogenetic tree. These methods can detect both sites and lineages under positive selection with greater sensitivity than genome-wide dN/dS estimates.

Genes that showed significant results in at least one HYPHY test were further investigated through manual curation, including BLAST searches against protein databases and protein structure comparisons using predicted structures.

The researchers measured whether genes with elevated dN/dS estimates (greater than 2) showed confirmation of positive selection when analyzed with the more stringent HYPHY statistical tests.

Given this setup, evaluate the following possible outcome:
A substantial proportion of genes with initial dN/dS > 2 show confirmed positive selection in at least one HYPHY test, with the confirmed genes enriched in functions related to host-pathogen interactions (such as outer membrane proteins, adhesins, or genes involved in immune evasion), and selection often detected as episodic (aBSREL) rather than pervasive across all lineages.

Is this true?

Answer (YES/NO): NO